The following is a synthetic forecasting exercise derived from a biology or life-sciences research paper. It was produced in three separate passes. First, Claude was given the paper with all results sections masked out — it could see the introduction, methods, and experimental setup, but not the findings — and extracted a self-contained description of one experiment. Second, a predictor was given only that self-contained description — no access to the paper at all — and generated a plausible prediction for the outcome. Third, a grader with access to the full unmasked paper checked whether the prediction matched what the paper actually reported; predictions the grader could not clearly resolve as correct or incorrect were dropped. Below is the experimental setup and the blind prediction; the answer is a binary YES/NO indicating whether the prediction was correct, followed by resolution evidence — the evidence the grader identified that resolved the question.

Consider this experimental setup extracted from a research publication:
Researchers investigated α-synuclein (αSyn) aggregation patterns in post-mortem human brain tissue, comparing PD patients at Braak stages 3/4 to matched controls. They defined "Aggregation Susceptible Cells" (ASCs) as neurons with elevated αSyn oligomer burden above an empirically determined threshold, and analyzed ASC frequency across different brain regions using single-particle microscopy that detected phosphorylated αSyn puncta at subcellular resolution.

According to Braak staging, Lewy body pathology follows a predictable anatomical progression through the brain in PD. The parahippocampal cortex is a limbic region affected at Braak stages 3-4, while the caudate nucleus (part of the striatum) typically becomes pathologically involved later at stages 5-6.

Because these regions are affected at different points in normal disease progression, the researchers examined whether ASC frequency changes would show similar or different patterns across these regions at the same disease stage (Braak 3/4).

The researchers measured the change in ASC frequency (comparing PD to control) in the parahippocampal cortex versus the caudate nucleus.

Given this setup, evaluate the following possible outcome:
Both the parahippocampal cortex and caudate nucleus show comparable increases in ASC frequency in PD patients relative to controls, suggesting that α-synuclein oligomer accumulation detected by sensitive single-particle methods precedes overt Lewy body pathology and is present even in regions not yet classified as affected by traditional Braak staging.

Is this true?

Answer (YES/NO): NO